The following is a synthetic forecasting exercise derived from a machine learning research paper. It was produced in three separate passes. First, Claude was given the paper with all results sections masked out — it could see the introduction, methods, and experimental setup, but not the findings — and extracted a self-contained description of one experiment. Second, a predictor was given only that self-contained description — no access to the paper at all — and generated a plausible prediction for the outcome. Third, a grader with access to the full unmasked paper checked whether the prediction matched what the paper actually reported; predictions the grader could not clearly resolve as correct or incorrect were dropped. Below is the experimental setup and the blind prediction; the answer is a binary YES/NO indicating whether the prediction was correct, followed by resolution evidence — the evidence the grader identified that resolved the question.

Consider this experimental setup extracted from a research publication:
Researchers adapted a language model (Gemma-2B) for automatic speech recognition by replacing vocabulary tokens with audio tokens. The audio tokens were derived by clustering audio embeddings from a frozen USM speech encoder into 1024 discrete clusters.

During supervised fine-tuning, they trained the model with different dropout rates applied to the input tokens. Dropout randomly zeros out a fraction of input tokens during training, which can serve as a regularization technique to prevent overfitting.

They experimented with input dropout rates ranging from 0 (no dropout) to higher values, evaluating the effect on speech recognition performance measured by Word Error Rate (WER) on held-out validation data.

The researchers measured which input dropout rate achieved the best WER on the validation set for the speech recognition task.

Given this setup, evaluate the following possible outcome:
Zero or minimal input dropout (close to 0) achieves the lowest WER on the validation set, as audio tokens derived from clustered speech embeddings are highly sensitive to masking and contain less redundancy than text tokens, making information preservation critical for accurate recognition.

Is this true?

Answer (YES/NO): NO